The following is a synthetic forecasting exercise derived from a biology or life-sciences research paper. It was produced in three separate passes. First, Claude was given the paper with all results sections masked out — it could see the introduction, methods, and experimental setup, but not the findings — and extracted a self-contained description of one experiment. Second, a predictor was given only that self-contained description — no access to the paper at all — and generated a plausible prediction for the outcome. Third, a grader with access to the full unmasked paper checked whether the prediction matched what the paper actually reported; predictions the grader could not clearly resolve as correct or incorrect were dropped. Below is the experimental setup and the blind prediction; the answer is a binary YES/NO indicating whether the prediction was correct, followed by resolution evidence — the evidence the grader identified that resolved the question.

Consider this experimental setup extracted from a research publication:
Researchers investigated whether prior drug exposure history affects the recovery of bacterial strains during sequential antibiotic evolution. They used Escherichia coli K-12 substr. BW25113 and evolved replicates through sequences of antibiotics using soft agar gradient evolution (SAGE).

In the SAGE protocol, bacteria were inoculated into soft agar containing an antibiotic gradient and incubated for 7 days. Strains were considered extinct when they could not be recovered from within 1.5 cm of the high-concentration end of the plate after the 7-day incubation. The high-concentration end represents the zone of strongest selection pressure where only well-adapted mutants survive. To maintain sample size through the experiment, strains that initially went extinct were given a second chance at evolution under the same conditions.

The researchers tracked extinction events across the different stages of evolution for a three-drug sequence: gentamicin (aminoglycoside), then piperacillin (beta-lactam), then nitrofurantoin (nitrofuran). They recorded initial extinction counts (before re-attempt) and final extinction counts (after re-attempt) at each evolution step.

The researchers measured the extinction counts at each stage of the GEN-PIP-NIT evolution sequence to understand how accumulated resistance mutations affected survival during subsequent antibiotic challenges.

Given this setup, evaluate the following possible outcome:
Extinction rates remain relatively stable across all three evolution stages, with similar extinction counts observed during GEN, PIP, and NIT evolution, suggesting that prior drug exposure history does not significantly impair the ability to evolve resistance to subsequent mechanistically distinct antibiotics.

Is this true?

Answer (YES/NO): NO